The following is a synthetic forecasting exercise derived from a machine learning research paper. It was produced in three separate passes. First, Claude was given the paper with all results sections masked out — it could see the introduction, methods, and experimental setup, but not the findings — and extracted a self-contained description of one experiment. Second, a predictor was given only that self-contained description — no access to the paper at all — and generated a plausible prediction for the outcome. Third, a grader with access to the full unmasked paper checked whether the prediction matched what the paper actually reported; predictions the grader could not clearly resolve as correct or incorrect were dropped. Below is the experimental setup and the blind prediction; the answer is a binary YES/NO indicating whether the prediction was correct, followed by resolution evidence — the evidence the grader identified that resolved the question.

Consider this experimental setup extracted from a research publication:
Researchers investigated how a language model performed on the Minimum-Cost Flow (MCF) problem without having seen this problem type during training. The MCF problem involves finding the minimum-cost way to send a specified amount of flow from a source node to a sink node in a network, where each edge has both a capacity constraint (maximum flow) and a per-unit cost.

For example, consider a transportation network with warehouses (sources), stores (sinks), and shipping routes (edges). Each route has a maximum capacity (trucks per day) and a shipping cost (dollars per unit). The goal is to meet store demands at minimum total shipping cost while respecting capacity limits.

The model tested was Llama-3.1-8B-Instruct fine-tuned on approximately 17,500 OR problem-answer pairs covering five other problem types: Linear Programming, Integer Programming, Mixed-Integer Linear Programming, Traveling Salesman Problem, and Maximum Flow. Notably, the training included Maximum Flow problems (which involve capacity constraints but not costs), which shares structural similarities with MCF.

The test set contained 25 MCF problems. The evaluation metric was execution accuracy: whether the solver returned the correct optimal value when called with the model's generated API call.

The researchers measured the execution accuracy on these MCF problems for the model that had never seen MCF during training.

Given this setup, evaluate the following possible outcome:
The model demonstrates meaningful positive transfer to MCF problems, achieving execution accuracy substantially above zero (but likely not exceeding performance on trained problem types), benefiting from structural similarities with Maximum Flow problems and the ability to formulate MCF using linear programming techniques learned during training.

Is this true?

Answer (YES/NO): YES